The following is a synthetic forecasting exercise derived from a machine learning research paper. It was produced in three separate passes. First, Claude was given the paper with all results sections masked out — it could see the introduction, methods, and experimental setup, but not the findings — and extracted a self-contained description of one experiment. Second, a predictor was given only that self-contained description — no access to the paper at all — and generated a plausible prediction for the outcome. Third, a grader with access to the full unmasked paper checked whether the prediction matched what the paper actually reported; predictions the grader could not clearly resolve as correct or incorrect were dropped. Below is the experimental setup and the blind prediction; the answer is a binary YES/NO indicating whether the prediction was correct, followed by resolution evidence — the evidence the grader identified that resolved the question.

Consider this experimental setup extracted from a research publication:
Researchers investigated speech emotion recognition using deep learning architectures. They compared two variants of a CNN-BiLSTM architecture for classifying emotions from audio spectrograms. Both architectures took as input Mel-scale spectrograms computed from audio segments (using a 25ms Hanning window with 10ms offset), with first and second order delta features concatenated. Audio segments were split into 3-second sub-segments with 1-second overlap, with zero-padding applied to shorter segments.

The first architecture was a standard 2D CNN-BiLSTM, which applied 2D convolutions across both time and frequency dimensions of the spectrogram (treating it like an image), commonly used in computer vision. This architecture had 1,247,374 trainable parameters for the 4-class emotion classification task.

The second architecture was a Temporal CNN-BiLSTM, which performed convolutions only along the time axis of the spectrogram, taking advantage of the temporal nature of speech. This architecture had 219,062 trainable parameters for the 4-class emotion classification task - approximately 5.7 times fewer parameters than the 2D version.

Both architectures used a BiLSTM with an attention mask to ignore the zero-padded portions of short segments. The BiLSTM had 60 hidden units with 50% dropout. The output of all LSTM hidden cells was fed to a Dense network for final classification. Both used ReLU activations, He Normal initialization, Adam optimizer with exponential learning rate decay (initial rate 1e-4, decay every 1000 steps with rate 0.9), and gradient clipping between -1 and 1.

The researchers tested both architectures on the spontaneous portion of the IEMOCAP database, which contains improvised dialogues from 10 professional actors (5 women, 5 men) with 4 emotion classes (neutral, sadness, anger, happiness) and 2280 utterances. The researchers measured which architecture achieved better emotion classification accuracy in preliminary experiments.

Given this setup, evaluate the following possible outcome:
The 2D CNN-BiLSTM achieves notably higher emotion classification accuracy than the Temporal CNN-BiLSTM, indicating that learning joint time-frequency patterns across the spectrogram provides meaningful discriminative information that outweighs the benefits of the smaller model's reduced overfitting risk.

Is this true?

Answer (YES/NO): NO